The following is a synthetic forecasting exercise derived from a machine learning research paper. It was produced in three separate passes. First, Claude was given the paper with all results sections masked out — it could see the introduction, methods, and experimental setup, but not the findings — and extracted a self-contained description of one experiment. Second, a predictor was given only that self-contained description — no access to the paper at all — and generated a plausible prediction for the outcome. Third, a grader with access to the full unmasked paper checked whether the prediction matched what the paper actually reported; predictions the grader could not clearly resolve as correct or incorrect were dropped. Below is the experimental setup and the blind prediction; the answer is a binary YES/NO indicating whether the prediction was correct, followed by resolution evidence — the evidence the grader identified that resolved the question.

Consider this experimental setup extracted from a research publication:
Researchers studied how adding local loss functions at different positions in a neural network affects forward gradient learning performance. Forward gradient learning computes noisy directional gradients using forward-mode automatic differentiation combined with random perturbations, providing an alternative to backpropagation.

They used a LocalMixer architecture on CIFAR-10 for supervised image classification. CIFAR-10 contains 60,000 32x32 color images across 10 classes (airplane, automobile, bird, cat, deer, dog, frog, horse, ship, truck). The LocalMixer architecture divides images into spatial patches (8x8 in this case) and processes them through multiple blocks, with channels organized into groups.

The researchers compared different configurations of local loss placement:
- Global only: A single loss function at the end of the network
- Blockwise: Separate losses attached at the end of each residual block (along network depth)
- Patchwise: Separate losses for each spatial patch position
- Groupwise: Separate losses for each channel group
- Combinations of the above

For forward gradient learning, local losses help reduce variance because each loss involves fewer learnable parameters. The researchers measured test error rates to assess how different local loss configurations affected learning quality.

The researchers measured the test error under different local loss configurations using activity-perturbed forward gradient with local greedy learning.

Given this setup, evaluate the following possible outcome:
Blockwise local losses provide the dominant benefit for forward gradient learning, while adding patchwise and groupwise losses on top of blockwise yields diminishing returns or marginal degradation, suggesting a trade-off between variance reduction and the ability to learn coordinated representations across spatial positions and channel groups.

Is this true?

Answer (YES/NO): NO